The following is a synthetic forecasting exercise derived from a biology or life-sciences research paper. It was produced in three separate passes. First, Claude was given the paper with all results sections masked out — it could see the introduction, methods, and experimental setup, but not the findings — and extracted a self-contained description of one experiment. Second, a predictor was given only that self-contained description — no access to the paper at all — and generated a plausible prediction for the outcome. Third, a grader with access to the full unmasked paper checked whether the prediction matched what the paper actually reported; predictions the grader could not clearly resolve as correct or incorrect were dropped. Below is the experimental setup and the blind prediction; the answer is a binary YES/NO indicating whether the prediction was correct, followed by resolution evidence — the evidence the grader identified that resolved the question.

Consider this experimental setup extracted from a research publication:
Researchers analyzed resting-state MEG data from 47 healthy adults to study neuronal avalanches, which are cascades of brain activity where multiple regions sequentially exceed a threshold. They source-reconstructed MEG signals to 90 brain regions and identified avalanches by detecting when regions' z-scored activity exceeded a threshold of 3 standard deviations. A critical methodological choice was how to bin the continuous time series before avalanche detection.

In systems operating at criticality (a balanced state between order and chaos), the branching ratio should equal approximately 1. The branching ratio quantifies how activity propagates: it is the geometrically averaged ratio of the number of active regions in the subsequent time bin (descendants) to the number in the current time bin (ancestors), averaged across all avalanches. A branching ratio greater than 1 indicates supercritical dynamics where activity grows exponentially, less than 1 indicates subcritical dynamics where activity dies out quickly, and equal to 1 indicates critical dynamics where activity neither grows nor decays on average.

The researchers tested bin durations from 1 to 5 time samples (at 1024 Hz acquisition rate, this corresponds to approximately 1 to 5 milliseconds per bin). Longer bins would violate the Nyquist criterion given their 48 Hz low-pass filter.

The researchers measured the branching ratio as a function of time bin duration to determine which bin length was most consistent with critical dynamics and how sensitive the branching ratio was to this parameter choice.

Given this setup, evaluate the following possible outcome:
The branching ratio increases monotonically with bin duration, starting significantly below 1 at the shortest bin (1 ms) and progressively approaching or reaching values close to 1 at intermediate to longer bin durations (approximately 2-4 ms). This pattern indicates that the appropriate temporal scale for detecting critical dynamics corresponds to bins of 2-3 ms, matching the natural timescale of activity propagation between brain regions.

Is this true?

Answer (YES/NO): NO